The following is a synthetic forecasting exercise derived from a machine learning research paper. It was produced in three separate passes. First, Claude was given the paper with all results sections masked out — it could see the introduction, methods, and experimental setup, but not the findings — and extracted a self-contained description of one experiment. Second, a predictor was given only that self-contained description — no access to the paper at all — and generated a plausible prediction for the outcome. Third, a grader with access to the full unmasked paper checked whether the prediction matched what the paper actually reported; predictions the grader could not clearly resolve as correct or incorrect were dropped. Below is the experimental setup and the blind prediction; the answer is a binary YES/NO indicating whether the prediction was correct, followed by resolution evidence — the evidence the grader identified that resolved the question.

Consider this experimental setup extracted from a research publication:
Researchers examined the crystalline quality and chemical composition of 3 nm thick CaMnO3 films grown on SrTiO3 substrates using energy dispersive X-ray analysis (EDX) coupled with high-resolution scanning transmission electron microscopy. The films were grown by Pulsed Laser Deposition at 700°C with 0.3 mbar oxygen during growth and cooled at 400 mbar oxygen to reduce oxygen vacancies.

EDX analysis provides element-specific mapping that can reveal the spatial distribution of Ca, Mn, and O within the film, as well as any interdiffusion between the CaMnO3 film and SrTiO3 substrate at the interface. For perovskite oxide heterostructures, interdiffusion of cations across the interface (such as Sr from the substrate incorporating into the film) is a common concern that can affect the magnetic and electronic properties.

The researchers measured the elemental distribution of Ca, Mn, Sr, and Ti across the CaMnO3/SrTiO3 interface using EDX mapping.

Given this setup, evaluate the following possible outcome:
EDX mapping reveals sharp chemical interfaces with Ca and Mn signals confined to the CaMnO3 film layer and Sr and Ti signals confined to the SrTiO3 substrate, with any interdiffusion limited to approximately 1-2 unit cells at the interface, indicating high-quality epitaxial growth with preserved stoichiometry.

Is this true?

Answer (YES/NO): NO